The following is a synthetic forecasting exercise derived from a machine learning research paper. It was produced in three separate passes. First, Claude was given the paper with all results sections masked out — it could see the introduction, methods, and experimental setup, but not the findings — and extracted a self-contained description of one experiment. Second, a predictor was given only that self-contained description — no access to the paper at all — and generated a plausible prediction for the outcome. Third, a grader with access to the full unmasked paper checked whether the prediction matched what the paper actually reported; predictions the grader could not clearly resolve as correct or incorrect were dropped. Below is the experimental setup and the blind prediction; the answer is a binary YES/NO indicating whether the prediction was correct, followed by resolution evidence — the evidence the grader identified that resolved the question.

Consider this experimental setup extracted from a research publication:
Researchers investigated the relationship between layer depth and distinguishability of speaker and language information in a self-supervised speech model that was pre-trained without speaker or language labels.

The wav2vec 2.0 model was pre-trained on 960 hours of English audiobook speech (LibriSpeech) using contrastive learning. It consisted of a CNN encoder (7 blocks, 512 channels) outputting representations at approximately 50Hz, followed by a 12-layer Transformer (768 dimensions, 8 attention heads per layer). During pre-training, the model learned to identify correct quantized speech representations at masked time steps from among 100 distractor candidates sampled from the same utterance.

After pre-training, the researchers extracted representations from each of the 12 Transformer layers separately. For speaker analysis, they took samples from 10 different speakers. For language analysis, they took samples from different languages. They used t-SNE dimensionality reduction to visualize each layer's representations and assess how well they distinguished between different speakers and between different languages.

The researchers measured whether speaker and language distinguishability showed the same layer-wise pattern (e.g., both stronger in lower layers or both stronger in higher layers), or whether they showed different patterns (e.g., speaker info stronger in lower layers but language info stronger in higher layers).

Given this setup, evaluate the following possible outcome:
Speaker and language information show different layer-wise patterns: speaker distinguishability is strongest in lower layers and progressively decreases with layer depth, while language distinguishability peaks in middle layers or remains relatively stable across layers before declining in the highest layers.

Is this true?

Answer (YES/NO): NO